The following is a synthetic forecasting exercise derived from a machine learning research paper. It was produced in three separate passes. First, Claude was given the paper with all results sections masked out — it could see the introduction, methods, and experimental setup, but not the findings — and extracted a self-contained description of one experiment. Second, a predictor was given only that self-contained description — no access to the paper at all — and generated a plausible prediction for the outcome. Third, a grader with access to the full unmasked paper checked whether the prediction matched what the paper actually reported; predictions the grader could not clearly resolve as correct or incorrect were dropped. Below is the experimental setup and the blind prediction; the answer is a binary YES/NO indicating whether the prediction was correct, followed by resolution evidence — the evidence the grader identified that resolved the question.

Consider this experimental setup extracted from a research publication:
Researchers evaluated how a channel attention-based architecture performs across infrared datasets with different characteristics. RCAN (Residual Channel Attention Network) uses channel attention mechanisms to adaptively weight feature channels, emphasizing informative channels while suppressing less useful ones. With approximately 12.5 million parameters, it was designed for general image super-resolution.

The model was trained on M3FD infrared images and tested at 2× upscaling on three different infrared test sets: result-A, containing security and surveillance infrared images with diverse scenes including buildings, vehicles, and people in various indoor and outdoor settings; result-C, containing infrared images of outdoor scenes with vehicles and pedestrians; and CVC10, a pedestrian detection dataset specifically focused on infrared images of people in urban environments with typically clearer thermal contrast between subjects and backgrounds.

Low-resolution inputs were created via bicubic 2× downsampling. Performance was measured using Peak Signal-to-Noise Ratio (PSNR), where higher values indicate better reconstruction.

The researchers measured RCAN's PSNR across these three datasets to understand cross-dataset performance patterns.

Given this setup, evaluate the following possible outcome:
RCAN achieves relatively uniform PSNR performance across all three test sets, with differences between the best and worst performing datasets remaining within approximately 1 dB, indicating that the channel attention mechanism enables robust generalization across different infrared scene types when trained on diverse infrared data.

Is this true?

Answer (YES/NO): NO